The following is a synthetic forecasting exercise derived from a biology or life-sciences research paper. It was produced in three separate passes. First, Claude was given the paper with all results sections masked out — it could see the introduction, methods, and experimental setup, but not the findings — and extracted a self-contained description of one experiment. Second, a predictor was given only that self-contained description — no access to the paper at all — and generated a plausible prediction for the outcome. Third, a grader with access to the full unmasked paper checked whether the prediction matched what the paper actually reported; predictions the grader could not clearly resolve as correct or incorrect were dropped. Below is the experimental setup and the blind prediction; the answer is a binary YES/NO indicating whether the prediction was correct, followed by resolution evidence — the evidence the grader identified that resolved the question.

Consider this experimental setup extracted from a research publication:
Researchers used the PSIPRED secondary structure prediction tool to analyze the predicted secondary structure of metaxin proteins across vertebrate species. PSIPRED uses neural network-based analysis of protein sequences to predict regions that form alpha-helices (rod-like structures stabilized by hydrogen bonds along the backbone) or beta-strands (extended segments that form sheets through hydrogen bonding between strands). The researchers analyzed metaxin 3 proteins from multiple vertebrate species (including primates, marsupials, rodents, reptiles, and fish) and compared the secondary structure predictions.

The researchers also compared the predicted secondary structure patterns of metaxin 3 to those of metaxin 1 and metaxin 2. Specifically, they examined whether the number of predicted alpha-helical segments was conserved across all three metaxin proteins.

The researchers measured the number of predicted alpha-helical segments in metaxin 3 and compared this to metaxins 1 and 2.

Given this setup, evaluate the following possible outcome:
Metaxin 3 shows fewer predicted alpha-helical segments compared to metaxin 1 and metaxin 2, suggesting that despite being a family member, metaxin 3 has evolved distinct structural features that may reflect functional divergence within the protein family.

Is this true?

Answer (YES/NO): NO